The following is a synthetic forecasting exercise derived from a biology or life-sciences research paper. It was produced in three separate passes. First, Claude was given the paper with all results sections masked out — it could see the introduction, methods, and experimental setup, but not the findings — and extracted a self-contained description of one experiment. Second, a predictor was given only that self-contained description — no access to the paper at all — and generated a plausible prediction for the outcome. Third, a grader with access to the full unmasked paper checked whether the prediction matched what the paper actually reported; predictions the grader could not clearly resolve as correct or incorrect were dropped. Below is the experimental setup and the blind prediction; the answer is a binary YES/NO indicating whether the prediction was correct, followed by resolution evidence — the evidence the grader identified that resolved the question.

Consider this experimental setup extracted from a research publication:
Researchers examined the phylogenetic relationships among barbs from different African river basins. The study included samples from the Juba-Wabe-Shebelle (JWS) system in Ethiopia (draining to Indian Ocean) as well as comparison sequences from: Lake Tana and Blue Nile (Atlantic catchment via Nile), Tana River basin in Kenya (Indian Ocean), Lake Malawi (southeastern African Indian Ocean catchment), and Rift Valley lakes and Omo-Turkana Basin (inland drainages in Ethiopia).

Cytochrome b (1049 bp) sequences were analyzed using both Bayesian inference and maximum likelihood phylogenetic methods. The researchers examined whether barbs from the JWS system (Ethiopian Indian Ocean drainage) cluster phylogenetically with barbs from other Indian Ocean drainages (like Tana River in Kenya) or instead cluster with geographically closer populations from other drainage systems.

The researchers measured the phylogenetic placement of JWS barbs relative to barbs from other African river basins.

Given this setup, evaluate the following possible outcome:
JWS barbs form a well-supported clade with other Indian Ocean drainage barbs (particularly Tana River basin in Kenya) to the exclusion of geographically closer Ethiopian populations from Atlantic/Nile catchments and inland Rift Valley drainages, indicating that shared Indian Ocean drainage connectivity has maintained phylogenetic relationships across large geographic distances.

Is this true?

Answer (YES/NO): NO